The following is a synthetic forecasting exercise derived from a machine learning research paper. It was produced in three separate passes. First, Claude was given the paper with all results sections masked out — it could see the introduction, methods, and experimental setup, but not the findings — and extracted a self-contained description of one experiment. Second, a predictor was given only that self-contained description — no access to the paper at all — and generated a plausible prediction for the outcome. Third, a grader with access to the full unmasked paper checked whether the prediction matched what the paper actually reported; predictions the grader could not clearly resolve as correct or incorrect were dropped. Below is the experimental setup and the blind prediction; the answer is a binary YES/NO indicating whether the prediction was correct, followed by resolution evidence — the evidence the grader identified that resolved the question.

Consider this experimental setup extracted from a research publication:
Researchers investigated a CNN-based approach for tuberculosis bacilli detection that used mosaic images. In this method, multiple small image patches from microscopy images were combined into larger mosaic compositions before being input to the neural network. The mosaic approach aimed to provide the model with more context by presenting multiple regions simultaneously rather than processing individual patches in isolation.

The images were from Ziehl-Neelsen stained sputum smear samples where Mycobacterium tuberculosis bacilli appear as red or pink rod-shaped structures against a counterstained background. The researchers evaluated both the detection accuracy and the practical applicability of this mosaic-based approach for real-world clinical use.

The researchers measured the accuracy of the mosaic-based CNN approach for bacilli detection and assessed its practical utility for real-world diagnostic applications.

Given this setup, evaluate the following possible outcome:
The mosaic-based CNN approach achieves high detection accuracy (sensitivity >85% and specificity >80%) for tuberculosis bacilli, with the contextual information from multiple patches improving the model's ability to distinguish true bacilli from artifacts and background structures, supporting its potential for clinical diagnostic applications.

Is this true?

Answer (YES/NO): NO